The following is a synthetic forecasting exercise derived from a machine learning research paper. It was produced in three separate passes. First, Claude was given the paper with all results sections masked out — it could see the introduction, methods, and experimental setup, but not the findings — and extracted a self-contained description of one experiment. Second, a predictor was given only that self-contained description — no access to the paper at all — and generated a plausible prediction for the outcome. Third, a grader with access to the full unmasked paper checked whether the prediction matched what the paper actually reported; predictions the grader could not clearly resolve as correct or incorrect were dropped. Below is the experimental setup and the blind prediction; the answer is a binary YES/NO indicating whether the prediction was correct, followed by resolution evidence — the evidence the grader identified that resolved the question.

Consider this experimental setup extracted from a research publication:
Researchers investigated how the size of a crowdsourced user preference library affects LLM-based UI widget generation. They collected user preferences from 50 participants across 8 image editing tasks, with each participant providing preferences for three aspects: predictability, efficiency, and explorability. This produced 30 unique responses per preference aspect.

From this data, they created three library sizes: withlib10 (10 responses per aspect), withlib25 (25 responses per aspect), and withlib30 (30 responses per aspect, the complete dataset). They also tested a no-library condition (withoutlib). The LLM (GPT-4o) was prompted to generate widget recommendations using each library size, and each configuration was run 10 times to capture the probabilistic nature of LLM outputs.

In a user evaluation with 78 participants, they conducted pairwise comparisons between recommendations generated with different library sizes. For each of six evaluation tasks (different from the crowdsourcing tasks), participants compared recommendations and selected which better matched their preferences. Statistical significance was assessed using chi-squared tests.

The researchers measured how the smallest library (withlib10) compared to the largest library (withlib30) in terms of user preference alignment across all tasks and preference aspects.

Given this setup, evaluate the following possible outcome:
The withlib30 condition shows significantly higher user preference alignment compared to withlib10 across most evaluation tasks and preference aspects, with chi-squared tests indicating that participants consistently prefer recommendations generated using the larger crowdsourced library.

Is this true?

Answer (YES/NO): YES